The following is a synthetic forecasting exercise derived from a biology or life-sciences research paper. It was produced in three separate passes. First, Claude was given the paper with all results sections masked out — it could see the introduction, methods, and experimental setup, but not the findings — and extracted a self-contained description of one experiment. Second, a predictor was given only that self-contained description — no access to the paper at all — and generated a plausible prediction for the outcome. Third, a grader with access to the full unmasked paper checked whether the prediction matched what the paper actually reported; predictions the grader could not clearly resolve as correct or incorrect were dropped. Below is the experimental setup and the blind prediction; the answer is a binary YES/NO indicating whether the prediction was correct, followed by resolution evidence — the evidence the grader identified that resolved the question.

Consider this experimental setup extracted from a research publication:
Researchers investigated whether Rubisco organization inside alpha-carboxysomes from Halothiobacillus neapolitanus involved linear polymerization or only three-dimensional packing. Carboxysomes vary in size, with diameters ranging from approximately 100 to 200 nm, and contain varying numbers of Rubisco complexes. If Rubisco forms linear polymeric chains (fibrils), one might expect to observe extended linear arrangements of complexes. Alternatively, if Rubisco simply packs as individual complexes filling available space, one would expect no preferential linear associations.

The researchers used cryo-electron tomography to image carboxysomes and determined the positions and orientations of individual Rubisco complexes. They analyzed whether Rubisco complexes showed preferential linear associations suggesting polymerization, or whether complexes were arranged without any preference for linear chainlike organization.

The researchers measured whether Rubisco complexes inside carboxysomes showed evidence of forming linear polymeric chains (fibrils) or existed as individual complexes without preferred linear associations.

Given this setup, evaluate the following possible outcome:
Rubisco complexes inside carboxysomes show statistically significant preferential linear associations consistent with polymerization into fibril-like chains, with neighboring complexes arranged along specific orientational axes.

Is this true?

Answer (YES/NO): YES